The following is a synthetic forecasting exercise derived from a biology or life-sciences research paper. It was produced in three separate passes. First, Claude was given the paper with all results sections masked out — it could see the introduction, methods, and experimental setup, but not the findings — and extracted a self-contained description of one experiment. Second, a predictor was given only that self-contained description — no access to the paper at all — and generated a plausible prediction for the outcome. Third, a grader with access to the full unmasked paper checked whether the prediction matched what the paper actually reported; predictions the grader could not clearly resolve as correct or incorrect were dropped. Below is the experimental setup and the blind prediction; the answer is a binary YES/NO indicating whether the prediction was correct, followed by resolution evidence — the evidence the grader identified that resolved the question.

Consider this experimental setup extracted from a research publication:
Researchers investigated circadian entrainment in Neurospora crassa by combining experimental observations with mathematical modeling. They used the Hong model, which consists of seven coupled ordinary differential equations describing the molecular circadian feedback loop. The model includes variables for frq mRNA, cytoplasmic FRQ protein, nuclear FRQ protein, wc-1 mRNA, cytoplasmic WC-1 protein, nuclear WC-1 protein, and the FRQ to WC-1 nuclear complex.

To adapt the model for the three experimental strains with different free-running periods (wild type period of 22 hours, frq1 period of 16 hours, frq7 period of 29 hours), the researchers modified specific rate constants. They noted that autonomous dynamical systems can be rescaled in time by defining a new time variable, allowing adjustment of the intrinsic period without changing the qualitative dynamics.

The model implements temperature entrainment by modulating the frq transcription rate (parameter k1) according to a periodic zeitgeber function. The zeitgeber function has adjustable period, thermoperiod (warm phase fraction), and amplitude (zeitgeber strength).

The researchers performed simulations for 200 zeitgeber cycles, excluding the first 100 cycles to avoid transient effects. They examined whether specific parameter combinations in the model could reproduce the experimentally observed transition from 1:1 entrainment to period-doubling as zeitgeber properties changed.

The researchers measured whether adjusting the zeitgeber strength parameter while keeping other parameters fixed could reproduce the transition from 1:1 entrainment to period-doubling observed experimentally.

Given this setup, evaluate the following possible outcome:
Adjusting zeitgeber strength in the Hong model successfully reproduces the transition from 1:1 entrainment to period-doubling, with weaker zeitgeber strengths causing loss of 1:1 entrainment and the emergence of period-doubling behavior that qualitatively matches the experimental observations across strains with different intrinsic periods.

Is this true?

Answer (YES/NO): NO